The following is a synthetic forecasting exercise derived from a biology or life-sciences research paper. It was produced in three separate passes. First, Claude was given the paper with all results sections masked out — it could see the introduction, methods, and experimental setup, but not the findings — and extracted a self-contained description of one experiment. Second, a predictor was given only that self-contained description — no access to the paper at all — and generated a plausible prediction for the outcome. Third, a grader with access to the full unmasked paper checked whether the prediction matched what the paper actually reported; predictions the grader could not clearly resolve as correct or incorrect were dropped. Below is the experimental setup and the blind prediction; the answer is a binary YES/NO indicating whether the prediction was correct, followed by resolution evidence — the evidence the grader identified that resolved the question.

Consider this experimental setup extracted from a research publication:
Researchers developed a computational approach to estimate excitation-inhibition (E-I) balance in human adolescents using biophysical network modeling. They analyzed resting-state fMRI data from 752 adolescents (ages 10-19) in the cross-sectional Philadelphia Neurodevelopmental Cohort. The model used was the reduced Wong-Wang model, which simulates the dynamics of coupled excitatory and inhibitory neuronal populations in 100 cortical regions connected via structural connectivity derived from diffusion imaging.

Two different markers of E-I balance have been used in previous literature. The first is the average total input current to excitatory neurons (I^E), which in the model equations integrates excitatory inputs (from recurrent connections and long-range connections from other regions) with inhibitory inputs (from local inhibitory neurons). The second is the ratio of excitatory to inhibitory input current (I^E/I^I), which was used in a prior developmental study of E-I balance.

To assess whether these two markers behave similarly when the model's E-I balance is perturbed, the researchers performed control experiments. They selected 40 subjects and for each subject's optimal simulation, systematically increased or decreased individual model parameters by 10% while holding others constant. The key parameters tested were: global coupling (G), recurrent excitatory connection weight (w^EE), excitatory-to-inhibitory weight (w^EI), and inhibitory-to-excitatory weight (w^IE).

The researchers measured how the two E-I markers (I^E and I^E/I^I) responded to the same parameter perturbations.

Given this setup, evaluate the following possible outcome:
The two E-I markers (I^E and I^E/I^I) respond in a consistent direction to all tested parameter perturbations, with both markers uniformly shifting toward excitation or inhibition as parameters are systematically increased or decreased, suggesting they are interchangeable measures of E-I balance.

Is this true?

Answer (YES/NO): NO